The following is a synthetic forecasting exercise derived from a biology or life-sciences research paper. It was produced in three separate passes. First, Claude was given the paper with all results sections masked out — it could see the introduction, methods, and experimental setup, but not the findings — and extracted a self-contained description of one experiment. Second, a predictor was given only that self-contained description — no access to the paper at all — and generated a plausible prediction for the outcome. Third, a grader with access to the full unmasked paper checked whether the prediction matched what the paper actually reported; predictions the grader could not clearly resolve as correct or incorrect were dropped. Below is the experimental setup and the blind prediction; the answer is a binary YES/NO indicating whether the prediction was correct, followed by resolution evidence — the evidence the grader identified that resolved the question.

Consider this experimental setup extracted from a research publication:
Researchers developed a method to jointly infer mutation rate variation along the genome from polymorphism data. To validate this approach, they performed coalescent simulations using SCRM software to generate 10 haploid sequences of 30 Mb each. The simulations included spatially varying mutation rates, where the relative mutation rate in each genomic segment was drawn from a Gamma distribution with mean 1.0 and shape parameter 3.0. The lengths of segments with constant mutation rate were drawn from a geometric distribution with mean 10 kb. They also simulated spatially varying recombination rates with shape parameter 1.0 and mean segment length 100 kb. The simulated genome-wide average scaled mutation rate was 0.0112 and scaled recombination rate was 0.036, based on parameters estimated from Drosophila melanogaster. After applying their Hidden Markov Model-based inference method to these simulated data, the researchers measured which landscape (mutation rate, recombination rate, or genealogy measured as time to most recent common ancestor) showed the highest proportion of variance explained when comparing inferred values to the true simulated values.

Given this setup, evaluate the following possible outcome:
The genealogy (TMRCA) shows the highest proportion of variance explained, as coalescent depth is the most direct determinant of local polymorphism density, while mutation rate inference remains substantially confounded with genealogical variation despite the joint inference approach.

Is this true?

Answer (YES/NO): NO